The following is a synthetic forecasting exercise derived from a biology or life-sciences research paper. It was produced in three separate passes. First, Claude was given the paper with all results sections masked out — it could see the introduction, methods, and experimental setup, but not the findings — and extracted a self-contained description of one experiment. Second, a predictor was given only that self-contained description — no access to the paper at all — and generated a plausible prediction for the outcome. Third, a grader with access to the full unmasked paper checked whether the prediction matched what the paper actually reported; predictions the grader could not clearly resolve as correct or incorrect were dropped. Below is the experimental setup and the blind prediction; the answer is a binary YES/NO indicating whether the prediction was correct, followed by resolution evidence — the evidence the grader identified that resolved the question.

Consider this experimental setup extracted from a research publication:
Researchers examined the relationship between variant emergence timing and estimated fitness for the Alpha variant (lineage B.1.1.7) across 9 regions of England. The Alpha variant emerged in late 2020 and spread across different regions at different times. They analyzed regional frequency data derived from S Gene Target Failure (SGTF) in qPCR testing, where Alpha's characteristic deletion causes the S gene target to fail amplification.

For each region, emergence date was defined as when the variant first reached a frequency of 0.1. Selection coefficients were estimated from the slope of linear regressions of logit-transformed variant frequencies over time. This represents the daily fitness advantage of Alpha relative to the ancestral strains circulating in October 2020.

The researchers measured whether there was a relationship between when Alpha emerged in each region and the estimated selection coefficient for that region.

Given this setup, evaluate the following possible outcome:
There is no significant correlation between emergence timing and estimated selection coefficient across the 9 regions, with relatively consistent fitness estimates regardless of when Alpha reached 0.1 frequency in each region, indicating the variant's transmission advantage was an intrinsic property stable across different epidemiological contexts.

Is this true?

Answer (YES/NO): YES